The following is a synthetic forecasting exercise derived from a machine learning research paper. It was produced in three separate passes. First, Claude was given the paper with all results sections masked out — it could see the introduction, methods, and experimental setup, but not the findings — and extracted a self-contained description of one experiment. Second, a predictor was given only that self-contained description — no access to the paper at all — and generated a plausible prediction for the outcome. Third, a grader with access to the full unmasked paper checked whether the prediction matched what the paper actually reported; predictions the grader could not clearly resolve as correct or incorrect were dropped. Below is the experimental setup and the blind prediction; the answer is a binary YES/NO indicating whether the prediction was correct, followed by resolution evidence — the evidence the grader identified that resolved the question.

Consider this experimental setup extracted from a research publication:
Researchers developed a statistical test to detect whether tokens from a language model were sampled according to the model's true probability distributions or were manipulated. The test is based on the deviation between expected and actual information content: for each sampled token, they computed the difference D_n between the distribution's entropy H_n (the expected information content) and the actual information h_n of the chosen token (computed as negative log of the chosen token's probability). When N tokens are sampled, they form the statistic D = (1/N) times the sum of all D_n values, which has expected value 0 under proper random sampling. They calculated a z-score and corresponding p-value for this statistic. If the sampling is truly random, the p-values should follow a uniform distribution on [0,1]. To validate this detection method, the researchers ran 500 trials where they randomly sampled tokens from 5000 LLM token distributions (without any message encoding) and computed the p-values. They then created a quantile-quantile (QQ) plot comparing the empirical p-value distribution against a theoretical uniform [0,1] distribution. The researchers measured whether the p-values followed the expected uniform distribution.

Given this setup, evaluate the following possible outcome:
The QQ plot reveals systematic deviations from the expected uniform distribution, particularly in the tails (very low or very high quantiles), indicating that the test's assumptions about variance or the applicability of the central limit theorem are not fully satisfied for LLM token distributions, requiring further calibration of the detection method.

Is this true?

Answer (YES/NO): NO